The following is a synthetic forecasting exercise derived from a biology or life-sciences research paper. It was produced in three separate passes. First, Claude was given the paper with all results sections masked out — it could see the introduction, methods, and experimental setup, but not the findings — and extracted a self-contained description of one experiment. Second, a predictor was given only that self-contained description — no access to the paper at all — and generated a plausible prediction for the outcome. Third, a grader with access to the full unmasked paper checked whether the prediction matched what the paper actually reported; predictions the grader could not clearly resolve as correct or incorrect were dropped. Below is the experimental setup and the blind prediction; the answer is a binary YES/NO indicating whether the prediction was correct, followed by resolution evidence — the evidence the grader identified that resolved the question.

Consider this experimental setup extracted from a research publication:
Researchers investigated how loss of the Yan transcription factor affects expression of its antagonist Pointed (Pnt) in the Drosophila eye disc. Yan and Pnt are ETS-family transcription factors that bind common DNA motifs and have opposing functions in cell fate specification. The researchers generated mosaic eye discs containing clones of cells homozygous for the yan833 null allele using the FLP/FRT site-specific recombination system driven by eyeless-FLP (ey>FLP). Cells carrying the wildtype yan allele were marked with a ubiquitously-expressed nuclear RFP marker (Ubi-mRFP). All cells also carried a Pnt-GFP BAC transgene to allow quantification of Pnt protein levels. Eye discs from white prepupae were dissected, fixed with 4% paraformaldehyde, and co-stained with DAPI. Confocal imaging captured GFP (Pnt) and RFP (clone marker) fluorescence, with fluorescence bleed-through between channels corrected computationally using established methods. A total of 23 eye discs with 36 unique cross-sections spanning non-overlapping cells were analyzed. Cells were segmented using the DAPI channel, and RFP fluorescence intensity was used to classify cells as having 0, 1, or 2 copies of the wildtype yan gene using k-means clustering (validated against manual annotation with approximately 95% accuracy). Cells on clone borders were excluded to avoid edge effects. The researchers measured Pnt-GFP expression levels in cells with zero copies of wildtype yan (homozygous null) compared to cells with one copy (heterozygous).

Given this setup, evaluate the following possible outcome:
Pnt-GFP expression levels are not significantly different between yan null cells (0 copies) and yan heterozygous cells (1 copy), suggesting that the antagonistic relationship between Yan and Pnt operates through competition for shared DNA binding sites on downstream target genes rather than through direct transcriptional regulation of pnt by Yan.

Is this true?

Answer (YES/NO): NO